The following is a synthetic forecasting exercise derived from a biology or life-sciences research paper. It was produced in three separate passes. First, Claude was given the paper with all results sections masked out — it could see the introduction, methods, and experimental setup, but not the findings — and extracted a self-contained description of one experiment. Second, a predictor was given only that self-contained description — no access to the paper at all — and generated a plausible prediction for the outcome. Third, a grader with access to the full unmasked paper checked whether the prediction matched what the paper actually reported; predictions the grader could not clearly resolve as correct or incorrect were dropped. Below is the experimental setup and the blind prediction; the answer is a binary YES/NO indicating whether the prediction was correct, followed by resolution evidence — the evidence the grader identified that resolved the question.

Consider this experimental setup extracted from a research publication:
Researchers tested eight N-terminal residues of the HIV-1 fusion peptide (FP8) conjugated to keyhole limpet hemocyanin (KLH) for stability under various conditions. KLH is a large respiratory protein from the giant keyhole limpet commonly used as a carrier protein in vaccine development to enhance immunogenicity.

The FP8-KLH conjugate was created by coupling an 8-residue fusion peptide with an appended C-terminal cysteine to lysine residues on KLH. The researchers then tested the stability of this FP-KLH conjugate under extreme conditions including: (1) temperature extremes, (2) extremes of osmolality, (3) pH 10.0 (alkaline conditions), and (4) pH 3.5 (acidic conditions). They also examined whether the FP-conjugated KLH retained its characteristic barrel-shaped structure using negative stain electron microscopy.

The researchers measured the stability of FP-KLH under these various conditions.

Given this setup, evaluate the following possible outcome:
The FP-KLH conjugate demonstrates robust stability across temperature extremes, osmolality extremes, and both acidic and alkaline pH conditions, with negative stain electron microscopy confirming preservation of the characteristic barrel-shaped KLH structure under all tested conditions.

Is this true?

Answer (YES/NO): NO